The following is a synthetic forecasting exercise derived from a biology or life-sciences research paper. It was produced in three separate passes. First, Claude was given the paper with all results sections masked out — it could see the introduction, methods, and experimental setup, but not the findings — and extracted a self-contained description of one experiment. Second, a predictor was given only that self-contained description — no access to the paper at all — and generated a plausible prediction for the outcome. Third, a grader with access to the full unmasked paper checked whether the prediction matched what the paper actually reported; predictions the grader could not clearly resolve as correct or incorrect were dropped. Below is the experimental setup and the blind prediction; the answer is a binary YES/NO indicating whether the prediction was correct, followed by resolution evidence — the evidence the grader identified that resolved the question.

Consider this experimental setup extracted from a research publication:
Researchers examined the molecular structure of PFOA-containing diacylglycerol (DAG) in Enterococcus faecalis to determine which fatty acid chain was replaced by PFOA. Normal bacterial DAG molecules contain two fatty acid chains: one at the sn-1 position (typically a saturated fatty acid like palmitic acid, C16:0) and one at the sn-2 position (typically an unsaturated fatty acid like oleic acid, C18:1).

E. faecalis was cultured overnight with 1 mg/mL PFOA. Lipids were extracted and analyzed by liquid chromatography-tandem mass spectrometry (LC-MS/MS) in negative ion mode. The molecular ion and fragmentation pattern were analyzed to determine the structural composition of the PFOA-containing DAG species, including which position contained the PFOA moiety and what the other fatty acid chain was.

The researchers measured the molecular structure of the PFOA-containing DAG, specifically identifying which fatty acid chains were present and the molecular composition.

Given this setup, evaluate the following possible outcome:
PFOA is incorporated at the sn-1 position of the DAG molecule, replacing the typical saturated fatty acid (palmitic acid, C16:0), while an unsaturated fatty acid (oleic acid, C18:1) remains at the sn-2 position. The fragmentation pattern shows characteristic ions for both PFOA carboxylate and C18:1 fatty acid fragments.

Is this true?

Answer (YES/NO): NO